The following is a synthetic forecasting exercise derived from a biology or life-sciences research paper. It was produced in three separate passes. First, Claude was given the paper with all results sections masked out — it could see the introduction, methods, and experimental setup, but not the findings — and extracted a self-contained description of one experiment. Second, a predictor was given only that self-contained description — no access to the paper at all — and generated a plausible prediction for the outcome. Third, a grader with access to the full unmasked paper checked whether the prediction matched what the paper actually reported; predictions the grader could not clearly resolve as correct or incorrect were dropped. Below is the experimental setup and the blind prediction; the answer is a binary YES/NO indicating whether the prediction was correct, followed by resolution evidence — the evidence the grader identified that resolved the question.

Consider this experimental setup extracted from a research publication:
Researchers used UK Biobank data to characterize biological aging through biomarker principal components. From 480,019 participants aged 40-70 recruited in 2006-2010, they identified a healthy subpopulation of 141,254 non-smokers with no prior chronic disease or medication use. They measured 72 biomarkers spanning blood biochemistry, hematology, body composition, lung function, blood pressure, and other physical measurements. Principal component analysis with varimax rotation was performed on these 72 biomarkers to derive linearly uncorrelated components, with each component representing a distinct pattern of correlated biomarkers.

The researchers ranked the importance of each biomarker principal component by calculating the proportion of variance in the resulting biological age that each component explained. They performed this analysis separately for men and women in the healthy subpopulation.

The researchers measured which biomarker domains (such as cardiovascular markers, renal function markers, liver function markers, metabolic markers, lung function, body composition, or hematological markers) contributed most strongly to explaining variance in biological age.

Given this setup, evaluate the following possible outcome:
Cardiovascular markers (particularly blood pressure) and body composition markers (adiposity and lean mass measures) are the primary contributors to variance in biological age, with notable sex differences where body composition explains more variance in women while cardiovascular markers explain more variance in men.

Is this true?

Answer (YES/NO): NO